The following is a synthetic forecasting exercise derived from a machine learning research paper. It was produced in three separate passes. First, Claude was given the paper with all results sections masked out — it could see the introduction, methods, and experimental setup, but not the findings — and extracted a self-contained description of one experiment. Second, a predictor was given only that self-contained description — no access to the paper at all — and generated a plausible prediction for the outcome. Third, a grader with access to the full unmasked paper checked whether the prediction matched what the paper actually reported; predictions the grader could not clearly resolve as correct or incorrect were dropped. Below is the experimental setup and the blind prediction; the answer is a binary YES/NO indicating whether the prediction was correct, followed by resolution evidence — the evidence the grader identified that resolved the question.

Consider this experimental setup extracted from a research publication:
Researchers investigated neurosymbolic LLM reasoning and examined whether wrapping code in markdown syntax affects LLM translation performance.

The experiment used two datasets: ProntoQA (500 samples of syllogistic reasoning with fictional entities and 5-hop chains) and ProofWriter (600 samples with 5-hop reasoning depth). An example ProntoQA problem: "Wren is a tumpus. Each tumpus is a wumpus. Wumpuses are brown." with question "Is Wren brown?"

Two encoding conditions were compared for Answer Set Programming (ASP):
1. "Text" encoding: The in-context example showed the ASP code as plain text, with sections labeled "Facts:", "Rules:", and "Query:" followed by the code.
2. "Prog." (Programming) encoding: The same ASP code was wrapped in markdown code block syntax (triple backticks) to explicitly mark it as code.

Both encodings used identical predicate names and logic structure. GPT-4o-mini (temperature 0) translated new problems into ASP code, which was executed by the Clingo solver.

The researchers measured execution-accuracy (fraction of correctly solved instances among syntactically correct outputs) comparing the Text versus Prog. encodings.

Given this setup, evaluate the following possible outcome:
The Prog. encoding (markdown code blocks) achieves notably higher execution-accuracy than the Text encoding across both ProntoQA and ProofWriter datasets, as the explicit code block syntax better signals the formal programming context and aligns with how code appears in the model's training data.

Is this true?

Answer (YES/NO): NO